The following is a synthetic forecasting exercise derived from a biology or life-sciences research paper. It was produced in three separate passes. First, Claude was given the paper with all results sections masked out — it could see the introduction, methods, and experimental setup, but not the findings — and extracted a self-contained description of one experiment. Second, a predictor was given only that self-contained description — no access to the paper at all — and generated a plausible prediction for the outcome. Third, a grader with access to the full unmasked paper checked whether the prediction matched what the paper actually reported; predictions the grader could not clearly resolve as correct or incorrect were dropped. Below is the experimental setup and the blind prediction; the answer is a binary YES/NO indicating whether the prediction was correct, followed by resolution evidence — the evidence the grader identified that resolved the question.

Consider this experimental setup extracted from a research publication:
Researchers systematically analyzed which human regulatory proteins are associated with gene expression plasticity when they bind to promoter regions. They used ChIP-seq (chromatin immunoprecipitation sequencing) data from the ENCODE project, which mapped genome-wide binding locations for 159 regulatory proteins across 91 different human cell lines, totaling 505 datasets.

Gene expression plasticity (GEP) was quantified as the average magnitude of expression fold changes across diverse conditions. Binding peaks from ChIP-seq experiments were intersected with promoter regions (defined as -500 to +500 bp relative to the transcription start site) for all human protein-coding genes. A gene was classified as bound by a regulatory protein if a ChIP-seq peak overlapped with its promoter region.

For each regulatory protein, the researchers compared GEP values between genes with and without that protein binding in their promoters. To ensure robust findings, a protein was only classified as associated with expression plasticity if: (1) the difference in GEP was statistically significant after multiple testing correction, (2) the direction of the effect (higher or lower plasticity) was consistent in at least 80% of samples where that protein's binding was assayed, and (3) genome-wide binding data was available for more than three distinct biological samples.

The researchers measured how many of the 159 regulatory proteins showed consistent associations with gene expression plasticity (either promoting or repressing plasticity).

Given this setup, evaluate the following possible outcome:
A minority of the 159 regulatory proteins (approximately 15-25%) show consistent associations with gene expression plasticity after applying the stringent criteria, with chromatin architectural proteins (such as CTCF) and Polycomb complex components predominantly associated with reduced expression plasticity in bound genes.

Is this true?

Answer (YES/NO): NO